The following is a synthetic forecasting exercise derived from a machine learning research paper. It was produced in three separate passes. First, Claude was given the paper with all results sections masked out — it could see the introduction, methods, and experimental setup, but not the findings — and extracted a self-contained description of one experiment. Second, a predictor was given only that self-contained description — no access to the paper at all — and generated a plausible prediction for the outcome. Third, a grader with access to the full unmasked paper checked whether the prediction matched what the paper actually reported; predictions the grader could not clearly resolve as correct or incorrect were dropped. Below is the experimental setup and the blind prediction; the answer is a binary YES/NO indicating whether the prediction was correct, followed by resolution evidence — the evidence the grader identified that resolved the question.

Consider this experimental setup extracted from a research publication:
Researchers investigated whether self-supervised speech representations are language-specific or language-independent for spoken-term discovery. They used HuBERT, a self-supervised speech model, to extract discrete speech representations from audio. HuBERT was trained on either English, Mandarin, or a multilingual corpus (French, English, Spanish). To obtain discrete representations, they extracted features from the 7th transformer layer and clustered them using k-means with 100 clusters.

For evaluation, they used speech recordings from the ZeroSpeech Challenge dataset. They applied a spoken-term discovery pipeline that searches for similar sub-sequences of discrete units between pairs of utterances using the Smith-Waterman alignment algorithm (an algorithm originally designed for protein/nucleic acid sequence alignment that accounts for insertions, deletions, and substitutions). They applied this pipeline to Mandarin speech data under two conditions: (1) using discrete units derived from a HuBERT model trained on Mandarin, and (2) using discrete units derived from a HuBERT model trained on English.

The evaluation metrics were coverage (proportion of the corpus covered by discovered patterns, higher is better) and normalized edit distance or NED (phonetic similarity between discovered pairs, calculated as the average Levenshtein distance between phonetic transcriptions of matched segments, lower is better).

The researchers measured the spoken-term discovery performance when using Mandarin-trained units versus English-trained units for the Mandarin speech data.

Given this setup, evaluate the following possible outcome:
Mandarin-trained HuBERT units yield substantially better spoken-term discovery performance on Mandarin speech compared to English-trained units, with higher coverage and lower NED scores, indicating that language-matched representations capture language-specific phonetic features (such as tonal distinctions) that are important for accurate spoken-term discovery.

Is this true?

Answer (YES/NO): YES